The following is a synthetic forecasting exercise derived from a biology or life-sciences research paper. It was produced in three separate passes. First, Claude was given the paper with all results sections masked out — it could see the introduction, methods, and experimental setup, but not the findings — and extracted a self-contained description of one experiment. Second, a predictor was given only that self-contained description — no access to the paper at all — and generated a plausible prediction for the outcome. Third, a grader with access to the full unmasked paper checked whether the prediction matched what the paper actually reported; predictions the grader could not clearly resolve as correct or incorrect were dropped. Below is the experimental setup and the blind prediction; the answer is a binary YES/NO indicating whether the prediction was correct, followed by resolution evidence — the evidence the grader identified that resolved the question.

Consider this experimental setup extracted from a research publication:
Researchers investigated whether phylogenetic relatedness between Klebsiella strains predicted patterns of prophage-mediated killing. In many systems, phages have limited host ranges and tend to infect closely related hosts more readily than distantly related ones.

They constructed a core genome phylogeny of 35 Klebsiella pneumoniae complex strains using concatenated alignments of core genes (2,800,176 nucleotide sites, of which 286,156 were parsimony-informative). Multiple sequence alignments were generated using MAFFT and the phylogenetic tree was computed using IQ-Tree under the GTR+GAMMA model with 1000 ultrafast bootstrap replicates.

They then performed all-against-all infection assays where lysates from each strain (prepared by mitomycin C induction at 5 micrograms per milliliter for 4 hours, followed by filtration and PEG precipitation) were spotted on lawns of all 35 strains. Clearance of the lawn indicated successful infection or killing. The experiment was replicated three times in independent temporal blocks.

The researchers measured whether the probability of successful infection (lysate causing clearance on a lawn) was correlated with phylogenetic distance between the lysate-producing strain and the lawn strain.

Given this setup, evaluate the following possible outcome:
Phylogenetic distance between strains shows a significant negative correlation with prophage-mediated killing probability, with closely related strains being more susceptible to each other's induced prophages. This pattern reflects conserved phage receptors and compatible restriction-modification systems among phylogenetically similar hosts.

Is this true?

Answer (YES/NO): NO